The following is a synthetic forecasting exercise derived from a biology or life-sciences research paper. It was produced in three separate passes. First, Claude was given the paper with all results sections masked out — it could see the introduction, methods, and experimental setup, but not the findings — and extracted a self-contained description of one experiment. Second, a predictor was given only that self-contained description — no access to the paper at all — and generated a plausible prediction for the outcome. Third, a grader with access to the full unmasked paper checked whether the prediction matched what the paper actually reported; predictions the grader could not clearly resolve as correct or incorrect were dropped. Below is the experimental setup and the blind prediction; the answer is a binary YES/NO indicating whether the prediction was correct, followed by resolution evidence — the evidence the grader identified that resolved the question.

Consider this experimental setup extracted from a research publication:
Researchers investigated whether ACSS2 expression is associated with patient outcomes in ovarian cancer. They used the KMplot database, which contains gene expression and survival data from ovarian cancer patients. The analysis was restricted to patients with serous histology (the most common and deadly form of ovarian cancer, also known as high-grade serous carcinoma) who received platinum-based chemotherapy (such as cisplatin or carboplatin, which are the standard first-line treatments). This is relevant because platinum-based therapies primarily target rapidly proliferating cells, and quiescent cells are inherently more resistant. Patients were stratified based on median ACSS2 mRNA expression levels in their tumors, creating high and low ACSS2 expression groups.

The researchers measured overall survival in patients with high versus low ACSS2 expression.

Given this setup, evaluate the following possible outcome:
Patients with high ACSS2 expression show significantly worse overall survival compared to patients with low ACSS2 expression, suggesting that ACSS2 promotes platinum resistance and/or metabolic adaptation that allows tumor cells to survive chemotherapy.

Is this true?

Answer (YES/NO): YES